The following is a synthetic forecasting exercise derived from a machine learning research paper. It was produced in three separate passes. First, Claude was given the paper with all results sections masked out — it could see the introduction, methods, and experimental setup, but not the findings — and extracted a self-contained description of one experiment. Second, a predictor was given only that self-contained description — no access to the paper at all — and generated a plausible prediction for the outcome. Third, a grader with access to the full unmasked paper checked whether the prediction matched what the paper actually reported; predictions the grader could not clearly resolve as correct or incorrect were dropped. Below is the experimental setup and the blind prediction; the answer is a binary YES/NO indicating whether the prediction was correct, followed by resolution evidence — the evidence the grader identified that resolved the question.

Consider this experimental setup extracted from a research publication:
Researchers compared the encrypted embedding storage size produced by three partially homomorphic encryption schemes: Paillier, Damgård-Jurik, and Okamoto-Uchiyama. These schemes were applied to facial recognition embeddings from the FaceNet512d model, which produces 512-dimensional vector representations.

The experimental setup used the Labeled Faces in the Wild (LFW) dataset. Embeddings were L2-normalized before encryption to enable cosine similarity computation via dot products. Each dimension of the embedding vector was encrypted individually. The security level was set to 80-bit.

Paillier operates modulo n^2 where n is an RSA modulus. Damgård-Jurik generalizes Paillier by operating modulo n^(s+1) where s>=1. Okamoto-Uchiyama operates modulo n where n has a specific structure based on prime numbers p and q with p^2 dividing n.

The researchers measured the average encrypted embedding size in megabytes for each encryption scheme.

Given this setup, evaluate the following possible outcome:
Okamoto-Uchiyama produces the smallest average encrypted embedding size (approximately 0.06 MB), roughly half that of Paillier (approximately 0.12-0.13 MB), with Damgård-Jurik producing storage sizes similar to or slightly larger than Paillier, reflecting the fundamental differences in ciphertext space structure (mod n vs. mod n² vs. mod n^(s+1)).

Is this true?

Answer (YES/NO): NO